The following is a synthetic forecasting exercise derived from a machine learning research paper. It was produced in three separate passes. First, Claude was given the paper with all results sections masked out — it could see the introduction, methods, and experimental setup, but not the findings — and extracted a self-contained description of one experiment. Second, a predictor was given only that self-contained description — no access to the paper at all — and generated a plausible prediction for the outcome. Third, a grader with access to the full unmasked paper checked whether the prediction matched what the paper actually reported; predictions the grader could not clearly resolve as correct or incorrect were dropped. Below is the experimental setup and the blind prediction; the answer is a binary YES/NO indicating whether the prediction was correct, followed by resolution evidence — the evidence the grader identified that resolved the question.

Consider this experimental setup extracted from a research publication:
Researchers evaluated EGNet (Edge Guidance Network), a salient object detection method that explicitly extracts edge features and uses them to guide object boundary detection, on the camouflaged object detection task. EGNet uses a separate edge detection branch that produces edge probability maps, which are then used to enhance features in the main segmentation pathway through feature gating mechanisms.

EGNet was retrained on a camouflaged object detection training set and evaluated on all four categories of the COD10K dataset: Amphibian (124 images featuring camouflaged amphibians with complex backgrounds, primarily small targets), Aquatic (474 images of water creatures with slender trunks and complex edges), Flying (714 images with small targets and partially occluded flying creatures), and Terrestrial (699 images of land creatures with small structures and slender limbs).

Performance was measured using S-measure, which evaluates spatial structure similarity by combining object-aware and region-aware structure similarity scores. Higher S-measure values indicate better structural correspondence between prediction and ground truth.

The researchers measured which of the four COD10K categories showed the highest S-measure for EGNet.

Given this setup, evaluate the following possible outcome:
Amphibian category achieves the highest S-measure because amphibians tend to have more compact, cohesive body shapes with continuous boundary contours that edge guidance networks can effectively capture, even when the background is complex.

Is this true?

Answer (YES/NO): YES